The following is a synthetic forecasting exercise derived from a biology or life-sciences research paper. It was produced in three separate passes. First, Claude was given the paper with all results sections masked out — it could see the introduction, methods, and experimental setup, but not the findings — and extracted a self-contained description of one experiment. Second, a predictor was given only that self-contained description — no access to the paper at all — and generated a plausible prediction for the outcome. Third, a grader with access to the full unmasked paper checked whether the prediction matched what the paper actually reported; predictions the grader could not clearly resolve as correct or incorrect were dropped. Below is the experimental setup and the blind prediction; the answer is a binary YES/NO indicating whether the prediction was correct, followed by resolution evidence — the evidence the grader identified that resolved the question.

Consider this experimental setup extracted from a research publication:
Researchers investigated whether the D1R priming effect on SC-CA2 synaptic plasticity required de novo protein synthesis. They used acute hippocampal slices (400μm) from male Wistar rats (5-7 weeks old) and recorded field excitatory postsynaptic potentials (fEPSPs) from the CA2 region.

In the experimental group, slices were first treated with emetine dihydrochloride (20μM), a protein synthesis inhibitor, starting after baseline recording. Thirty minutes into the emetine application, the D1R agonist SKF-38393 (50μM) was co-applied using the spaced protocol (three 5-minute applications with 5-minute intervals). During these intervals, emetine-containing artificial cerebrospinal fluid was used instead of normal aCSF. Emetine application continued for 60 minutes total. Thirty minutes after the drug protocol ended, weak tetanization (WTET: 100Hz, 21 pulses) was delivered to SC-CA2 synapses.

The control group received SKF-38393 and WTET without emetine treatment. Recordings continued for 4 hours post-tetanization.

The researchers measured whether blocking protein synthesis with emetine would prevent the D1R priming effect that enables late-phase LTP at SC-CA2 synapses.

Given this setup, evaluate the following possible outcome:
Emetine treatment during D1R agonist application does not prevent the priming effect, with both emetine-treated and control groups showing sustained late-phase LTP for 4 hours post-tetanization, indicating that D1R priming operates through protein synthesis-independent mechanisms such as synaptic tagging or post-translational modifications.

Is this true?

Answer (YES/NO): NO